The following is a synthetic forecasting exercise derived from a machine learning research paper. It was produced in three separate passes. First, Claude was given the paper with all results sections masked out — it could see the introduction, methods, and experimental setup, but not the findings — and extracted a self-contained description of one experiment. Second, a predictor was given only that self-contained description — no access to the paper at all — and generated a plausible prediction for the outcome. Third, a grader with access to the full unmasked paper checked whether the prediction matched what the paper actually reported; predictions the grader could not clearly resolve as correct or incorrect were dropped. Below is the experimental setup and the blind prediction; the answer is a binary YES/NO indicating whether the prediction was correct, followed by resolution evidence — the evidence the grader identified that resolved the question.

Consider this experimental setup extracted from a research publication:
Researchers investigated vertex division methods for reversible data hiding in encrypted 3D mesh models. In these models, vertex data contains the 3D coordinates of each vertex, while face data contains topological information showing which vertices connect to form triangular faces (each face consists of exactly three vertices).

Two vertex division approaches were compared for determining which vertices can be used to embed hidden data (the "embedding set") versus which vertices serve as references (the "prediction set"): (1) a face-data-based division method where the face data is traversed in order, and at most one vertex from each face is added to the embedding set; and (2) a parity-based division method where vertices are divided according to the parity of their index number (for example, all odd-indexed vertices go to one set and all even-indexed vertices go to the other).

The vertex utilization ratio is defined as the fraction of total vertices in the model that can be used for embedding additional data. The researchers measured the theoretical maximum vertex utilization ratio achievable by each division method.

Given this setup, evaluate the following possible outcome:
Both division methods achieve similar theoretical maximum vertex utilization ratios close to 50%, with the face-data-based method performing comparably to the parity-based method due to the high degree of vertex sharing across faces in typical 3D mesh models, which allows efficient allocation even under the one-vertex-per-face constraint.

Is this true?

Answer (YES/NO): NO